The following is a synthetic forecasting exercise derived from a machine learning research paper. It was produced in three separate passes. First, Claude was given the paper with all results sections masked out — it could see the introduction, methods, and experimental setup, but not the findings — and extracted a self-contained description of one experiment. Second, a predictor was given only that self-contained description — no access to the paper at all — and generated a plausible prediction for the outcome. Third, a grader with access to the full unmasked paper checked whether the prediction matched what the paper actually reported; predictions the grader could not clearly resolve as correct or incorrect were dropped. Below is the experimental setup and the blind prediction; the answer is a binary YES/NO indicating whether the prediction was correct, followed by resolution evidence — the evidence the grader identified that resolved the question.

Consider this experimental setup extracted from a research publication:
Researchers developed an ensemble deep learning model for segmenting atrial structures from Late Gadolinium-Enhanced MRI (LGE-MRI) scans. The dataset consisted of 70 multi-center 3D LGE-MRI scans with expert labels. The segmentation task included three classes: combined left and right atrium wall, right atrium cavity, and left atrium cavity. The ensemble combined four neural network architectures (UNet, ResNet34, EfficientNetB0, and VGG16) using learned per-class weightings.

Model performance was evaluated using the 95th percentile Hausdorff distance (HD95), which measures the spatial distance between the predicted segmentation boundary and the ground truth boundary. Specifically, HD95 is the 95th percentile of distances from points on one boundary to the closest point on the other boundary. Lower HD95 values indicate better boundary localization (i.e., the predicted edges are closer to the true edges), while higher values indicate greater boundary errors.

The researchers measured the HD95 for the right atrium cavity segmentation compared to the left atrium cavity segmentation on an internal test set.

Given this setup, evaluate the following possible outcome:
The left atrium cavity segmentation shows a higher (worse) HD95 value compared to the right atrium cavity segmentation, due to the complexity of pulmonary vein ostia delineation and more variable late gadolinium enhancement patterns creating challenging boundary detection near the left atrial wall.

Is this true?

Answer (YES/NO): NO